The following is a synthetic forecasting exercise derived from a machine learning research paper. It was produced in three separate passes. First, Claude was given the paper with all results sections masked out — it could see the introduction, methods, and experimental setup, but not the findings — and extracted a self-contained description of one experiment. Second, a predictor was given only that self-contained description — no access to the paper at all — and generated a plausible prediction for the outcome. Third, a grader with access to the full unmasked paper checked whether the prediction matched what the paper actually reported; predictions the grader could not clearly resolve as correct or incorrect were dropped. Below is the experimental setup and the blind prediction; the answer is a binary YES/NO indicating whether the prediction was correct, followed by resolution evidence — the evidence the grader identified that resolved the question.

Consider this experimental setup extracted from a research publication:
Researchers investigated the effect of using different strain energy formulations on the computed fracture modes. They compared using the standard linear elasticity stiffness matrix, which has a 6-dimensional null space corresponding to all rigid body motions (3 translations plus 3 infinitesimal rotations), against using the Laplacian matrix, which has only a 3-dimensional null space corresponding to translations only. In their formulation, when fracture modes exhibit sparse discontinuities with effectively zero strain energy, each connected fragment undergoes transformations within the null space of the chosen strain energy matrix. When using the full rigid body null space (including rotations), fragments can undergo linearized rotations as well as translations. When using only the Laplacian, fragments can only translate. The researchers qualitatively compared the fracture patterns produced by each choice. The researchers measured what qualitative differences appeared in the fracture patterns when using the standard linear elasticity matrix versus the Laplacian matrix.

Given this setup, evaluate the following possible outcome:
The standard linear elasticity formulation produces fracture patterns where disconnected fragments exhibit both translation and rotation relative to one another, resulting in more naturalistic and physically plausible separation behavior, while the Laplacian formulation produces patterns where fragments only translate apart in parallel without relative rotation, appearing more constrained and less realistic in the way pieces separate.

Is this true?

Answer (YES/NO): NO